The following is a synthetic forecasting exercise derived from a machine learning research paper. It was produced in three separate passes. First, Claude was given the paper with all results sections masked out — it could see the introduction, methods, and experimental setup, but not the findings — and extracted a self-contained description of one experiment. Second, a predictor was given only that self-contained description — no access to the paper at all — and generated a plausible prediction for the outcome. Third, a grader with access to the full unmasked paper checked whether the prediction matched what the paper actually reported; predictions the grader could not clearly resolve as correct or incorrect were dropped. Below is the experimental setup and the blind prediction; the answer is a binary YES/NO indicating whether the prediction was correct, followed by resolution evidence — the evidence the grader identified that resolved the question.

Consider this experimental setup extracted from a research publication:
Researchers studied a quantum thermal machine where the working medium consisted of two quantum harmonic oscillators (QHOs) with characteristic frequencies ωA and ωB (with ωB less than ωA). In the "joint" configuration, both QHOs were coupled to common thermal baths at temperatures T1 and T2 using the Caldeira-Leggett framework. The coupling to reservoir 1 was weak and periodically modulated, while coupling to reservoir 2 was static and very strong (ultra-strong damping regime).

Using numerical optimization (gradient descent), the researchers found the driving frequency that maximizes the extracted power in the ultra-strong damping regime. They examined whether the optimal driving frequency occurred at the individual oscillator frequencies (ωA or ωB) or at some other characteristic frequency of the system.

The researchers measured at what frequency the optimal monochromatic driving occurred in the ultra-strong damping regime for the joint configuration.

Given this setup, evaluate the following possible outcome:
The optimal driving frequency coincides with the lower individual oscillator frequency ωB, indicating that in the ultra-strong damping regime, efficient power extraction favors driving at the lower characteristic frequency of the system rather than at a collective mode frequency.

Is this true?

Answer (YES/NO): NO